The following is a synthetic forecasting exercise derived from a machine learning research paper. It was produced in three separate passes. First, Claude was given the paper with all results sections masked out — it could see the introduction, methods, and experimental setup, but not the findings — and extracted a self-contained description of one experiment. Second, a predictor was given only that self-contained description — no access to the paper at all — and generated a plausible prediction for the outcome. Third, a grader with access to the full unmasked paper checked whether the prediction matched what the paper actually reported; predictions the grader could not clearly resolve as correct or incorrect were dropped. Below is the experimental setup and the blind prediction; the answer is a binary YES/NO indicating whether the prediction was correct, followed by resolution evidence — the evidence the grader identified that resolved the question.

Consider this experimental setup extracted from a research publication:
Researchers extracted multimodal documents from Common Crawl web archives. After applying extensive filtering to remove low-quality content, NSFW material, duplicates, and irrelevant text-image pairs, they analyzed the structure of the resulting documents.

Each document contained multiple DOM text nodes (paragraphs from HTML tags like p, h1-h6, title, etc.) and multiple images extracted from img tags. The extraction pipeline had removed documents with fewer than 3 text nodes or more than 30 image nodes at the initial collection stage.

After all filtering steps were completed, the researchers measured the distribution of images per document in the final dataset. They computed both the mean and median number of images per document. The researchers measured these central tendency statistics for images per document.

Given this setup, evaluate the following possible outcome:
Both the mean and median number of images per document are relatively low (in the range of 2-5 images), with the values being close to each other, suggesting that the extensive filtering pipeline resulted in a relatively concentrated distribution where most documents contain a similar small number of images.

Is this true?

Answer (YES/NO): NO